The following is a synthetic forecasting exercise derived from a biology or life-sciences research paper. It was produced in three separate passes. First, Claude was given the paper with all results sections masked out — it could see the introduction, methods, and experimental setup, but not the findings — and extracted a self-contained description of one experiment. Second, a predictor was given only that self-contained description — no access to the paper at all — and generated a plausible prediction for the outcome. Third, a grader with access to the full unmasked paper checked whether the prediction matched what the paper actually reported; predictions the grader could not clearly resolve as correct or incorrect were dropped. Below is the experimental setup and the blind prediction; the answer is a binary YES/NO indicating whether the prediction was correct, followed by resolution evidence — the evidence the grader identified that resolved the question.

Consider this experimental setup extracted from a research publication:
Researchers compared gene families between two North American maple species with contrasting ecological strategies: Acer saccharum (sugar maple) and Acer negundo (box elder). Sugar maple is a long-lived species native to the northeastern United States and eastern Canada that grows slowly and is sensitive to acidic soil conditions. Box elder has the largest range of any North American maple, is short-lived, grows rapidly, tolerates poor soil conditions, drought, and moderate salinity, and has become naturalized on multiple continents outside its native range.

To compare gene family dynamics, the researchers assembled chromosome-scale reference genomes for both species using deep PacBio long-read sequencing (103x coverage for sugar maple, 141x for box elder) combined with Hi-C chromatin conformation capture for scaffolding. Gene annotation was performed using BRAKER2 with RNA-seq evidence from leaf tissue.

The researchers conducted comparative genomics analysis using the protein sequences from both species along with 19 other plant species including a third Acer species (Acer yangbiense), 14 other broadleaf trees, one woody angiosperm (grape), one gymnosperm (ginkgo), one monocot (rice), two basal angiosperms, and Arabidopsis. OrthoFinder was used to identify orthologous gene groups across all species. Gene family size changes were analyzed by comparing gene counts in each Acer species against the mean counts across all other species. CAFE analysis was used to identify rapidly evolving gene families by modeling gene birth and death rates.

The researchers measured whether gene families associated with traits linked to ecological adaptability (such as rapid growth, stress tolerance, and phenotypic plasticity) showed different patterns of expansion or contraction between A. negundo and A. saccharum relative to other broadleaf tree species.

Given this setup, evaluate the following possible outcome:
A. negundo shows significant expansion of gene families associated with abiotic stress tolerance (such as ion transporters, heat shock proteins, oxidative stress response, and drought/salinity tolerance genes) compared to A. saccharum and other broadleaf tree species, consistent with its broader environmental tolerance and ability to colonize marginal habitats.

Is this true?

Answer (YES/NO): NO